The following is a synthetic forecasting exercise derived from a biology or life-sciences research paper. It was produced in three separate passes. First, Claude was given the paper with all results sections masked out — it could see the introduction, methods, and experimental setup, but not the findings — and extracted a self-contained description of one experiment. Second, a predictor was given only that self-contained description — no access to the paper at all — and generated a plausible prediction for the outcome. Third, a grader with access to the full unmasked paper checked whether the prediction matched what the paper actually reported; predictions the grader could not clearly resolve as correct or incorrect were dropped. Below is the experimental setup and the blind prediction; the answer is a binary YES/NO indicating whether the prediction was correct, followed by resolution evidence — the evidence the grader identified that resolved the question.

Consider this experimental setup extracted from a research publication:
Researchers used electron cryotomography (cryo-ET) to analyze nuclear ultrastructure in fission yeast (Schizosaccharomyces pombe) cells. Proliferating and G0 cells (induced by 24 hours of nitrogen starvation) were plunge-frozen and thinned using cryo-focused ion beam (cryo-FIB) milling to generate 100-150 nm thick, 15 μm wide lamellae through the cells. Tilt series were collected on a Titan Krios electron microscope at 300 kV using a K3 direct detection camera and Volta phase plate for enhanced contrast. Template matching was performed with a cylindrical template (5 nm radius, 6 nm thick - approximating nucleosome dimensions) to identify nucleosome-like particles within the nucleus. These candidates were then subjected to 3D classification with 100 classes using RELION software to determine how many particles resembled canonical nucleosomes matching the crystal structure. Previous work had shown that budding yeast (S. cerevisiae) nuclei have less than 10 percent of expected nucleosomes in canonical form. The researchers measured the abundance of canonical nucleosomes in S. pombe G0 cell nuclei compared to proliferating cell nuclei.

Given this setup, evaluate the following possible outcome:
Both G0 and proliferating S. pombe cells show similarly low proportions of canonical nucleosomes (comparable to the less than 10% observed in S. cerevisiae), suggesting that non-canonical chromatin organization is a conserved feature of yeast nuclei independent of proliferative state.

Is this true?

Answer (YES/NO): YES